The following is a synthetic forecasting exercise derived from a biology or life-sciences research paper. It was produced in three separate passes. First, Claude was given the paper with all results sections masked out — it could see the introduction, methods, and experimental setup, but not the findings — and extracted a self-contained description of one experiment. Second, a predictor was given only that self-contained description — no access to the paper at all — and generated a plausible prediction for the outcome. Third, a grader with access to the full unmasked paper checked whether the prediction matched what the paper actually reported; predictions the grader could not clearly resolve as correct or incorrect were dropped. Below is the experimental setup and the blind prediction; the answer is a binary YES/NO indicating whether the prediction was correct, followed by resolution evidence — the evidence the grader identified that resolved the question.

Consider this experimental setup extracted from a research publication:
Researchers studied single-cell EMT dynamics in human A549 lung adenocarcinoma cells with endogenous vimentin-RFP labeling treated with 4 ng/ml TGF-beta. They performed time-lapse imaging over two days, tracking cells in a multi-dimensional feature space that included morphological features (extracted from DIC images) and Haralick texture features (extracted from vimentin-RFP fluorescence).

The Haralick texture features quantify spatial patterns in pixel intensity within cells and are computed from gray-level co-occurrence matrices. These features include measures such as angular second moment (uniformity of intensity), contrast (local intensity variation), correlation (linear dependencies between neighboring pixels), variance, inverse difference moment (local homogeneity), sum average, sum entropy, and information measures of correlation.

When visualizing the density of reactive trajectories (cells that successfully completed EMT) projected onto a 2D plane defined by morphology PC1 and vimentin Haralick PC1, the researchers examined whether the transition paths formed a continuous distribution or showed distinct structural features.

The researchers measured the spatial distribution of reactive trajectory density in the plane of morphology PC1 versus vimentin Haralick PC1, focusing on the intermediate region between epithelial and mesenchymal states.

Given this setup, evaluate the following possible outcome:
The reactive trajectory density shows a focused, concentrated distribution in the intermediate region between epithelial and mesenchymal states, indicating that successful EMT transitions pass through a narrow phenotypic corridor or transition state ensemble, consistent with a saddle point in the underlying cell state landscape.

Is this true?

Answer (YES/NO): NO